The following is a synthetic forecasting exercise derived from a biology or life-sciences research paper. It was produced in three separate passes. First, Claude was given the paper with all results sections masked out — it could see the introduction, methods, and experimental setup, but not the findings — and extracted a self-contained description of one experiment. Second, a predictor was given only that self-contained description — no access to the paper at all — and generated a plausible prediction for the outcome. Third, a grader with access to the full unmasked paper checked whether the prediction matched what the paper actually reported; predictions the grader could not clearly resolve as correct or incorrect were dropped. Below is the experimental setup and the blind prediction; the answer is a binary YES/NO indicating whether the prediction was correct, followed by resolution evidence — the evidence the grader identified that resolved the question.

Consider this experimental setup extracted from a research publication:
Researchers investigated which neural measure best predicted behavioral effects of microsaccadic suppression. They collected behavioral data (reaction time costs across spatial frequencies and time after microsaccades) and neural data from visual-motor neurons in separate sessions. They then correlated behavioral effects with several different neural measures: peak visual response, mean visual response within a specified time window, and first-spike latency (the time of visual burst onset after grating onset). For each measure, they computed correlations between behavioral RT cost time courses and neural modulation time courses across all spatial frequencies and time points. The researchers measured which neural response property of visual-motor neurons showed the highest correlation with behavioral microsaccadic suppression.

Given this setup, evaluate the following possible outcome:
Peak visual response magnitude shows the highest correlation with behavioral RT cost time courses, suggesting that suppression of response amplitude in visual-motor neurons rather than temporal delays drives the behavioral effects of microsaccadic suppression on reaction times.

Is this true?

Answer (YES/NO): YES